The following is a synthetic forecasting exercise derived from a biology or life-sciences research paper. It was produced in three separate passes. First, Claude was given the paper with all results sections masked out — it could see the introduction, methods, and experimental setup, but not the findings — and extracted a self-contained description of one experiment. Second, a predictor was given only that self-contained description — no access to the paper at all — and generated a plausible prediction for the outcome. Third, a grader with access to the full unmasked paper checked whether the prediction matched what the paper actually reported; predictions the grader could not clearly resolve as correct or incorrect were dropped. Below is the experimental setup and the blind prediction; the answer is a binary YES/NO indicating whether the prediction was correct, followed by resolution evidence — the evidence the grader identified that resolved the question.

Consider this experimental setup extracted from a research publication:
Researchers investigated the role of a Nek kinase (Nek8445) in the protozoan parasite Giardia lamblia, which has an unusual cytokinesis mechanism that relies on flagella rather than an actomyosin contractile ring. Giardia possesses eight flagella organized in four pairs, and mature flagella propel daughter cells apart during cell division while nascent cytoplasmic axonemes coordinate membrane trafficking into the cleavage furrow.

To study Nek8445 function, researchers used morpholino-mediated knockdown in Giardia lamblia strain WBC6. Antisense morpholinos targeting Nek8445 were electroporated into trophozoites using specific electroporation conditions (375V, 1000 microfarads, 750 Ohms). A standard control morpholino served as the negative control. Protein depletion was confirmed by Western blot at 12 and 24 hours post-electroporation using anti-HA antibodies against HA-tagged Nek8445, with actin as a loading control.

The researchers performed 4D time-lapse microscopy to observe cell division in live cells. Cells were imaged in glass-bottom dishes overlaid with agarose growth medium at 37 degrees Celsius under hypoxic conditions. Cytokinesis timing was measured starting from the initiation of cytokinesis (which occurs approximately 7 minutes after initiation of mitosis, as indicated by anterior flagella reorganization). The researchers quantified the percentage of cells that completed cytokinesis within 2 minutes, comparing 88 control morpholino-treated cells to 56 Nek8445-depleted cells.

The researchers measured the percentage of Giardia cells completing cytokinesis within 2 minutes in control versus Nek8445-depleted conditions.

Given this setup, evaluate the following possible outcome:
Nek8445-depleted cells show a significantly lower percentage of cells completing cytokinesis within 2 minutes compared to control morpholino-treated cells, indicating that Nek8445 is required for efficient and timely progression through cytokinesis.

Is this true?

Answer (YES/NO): YES